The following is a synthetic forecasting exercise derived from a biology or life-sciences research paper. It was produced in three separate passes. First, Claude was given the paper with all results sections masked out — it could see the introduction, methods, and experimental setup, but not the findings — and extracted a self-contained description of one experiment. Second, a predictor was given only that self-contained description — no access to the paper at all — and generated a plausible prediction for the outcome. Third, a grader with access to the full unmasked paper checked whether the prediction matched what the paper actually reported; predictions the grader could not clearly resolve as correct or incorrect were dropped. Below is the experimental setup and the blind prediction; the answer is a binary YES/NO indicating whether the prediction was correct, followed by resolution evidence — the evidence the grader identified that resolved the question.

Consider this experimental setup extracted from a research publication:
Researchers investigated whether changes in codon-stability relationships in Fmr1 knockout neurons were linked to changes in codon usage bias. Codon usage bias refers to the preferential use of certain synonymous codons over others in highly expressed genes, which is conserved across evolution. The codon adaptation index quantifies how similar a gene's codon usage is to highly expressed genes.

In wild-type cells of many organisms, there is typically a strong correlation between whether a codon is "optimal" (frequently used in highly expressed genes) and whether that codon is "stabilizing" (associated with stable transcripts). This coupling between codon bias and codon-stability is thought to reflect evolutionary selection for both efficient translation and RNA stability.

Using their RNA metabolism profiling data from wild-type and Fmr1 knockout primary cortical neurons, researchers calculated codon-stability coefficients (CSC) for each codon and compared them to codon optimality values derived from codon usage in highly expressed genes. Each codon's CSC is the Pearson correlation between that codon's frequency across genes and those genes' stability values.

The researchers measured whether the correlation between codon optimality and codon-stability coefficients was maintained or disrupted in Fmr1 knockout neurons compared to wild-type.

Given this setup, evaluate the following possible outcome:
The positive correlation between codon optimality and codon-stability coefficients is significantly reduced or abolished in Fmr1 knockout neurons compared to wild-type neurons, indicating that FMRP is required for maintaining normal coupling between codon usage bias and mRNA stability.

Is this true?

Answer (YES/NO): YES